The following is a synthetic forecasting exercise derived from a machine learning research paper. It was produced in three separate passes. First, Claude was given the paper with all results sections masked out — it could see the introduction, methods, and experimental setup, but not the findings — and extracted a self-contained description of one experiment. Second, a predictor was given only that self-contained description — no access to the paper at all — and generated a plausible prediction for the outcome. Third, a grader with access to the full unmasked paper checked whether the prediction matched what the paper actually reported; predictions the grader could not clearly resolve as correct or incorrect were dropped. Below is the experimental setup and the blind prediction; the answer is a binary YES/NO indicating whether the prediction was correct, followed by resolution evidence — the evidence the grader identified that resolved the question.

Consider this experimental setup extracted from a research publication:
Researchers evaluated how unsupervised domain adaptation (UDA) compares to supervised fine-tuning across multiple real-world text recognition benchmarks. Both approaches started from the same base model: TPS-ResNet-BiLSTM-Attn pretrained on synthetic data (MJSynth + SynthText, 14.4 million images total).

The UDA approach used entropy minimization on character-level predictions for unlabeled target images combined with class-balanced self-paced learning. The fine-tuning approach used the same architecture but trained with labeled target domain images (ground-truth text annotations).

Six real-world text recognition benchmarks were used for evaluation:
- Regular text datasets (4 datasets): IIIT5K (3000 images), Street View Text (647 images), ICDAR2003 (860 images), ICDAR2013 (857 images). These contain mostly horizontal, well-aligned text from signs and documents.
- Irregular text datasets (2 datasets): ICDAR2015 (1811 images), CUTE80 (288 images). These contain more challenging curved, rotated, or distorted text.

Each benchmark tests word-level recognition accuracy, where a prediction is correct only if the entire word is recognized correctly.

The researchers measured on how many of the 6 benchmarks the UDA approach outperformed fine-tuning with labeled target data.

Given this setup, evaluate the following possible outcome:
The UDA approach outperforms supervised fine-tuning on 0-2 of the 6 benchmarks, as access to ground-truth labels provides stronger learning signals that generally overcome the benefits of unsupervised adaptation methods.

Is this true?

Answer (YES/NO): NO